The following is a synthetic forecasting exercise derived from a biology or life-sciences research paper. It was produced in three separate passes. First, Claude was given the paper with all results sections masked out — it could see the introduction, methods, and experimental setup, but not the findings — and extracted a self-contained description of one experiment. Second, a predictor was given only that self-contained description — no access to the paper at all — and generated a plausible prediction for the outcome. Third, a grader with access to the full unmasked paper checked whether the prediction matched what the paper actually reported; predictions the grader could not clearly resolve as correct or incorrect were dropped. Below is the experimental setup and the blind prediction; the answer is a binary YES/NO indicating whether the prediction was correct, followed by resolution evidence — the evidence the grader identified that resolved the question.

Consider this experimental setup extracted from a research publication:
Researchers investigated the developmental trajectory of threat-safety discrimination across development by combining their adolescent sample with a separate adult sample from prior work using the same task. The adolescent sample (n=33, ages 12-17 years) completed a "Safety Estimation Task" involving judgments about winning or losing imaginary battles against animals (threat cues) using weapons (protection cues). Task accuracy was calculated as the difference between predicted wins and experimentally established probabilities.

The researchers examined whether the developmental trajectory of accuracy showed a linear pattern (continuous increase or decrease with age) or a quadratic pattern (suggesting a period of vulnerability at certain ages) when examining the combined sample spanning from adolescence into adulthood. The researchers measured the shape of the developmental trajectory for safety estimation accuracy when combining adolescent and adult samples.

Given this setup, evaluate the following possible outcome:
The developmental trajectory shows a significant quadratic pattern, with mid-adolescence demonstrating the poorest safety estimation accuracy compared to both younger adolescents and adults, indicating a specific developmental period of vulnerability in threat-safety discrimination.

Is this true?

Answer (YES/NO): YES